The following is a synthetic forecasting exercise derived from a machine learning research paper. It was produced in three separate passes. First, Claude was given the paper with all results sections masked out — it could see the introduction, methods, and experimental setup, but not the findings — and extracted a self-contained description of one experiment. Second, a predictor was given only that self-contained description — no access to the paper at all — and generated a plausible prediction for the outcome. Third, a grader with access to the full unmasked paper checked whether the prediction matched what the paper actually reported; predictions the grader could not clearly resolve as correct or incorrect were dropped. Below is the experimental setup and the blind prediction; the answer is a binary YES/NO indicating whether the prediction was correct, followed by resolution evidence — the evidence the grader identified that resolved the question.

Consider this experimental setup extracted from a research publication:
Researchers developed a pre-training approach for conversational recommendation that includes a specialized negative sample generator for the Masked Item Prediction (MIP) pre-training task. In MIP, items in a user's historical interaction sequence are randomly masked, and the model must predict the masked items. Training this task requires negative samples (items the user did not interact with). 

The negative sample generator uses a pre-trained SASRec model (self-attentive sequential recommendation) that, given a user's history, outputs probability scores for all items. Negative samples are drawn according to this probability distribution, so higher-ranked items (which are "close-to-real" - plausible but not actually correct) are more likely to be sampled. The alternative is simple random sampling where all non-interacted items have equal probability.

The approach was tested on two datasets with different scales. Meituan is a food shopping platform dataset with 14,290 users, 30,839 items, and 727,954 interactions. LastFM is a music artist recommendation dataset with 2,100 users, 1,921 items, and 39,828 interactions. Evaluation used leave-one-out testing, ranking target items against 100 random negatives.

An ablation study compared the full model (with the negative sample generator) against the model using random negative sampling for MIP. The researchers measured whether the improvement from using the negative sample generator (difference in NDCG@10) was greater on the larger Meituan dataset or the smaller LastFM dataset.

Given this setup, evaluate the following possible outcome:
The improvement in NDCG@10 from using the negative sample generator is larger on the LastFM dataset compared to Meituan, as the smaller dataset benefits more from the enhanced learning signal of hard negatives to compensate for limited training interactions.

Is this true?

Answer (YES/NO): NO